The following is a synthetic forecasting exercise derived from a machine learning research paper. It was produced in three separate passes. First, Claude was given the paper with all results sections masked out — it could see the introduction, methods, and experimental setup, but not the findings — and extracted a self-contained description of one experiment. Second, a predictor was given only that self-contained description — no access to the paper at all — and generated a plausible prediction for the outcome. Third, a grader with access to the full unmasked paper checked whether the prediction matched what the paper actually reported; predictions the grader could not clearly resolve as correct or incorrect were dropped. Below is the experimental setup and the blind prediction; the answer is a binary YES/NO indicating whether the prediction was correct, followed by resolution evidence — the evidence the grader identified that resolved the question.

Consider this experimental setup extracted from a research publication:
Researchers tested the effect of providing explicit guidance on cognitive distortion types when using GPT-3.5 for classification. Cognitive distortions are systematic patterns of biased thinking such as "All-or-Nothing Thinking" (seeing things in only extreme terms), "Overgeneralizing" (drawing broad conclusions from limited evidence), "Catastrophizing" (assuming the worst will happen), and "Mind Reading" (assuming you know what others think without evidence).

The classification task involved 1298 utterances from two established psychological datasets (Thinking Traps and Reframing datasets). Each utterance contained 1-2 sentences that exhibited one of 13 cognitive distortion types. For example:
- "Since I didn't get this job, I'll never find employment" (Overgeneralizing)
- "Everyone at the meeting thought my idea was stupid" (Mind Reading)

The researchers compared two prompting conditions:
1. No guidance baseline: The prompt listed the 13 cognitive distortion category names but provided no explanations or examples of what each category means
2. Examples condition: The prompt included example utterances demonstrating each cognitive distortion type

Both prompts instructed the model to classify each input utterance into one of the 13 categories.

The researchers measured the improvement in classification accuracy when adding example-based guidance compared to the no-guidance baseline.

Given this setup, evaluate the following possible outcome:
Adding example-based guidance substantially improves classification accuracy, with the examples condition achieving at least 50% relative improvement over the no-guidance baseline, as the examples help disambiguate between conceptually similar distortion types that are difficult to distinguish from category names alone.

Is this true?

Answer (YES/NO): YES